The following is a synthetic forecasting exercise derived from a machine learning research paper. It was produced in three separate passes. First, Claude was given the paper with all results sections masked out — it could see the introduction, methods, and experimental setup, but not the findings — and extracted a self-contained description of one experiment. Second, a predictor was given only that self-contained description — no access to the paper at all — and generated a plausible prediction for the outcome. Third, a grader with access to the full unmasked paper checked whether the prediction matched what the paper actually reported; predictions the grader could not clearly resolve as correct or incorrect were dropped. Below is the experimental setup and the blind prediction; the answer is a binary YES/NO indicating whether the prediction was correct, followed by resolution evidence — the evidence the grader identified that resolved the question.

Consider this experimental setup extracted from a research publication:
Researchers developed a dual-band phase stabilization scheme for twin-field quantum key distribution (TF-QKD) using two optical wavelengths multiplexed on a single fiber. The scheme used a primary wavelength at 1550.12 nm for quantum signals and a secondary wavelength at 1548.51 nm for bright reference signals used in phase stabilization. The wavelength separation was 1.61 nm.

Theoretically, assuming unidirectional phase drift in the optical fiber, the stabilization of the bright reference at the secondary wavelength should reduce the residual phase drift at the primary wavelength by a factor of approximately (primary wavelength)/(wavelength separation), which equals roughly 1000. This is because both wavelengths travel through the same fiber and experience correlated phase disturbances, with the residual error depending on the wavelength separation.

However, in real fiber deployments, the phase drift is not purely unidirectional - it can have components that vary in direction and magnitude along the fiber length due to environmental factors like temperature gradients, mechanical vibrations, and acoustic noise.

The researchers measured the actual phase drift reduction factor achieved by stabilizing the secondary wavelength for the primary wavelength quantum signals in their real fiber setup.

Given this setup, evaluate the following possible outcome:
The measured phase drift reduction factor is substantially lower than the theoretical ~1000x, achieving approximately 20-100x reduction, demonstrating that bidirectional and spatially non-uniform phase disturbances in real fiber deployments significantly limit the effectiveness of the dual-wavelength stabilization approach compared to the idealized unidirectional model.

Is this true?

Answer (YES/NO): NO